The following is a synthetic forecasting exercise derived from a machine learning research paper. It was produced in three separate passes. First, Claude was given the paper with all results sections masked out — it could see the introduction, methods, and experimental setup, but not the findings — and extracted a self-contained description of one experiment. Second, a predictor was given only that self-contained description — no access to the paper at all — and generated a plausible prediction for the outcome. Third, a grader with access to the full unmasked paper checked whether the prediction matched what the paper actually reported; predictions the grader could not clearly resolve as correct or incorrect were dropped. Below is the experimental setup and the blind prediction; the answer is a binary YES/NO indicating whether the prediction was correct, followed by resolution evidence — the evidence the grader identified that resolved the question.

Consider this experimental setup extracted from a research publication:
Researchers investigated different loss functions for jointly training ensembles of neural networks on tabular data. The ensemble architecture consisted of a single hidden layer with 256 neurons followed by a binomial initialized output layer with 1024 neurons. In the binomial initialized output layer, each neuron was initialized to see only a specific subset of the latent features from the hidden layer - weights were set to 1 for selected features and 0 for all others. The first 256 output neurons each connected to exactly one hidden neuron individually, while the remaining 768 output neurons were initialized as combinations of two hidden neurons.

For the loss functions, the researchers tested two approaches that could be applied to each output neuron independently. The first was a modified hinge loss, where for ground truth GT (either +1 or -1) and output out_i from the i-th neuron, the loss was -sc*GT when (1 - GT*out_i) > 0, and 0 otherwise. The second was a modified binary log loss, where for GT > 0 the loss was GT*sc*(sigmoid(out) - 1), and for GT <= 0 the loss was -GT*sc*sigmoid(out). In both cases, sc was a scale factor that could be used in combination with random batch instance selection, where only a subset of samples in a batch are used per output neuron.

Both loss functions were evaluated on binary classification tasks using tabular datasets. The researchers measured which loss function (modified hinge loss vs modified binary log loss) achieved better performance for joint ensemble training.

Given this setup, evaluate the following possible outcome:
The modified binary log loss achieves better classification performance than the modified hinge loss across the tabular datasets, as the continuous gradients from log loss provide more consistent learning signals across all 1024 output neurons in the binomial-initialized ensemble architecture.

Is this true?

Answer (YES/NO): NO